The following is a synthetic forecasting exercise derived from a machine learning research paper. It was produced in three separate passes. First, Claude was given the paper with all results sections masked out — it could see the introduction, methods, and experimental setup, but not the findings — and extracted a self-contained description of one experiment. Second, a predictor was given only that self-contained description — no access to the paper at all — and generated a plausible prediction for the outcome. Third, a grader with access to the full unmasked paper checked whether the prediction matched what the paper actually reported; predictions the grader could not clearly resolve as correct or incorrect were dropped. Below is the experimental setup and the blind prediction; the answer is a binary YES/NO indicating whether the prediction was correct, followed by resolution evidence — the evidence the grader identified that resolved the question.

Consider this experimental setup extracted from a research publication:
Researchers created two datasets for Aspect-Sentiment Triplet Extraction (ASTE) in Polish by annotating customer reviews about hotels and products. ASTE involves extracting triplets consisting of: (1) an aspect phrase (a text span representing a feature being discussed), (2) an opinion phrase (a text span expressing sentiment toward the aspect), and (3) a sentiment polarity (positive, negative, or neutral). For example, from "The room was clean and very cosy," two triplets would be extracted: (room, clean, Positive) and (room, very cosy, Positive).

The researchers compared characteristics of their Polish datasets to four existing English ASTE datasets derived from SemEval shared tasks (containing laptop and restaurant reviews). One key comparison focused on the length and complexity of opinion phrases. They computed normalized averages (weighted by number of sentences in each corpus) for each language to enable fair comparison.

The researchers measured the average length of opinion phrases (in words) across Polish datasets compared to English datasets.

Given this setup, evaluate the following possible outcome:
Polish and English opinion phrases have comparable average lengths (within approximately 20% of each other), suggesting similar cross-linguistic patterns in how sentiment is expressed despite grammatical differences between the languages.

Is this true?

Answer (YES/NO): NO